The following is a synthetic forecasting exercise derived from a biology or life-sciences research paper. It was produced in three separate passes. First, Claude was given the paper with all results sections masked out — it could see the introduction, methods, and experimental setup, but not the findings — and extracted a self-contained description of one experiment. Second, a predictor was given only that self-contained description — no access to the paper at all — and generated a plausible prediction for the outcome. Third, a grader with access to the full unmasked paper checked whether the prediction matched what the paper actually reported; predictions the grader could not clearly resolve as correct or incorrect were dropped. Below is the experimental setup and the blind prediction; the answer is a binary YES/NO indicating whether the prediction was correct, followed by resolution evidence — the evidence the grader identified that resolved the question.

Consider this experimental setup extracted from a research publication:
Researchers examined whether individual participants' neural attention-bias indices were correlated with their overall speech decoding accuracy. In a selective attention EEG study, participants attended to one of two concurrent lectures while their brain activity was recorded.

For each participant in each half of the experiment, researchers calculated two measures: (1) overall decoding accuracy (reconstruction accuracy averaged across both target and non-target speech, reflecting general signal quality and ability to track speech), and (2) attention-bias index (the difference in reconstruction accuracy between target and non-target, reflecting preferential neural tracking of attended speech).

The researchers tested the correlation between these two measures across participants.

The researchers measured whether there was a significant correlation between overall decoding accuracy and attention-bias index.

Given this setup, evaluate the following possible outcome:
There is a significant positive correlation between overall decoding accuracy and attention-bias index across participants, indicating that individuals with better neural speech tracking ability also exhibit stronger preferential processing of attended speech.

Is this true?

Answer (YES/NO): NO